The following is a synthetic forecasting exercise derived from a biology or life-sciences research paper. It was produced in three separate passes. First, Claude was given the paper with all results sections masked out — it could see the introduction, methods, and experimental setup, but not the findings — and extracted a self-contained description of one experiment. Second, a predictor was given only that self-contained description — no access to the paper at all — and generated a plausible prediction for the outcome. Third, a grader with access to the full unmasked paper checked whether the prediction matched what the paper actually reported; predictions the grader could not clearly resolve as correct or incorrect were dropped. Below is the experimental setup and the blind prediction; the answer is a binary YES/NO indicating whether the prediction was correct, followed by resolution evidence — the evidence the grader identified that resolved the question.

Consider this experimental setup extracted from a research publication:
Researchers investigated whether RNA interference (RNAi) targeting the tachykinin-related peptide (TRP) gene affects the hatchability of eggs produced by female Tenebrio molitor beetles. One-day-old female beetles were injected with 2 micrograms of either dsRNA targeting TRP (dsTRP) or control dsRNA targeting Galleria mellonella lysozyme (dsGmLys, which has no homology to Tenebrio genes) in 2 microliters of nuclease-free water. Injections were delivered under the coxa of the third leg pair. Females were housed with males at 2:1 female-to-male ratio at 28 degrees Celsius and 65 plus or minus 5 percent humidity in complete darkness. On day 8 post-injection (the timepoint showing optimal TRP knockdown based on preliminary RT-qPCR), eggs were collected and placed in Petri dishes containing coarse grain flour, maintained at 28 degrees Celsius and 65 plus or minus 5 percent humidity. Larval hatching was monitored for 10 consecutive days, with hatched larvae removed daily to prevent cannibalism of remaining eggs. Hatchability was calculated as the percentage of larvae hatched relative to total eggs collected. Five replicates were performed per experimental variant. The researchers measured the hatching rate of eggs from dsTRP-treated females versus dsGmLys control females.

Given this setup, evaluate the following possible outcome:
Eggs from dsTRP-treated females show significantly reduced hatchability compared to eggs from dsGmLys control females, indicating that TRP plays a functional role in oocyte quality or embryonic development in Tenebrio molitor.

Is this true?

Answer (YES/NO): NO